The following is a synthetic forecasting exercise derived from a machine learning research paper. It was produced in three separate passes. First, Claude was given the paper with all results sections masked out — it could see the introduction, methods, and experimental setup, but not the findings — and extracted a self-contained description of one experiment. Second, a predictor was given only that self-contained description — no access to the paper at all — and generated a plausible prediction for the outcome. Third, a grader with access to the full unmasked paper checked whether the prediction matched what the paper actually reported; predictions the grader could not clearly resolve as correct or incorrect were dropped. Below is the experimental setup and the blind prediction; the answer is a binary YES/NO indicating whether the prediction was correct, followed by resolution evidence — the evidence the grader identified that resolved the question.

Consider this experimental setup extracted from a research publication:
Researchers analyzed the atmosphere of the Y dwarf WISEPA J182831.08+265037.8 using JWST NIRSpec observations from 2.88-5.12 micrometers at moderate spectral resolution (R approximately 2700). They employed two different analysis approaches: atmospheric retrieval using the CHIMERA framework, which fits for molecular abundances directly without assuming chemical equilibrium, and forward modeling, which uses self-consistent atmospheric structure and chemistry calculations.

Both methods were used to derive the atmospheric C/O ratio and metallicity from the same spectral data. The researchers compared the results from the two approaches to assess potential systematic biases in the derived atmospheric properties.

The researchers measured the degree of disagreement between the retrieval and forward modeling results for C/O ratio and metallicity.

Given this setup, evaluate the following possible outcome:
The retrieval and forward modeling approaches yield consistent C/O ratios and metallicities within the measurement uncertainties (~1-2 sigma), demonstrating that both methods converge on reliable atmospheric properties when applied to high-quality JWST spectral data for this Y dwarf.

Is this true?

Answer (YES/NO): NO